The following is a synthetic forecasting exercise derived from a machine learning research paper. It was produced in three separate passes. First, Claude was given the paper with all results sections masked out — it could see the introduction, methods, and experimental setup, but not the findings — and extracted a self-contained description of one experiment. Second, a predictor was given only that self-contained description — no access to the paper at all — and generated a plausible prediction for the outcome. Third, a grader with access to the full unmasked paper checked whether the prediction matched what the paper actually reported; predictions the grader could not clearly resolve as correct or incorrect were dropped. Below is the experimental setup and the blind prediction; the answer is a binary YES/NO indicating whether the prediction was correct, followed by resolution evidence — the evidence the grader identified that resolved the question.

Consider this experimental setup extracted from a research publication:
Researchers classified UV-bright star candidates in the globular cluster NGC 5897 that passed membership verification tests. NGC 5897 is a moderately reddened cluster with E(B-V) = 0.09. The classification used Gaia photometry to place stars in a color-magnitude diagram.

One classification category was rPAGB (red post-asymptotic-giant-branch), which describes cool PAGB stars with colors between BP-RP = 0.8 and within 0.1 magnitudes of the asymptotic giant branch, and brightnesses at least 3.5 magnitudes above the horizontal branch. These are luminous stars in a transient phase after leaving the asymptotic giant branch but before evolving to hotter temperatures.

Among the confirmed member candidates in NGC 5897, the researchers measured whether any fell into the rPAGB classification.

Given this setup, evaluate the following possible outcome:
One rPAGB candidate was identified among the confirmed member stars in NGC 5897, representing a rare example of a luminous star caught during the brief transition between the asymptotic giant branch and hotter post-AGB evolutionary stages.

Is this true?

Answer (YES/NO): YES